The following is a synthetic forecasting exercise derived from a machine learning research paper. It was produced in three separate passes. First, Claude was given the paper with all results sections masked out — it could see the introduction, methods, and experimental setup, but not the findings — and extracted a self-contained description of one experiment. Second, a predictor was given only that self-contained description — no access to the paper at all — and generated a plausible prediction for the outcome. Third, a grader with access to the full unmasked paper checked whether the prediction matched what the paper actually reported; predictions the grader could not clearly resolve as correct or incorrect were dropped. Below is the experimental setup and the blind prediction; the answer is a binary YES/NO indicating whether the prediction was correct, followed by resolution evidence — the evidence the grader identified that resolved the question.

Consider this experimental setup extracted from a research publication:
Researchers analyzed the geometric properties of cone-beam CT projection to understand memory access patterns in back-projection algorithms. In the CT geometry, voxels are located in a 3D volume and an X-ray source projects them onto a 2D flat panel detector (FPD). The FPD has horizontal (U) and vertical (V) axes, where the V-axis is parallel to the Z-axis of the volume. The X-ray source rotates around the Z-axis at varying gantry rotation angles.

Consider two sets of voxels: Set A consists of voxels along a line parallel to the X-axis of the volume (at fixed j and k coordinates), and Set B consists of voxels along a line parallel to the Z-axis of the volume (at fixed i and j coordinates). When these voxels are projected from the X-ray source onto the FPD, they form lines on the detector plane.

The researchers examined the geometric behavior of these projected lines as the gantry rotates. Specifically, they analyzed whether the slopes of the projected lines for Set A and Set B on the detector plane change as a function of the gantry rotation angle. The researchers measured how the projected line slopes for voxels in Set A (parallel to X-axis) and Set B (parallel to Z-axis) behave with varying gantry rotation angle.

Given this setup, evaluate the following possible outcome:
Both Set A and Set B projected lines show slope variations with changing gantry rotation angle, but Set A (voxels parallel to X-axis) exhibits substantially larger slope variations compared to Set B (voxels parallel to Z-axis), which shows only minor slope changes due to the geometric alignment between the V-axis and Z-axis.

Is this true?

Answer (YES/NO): NO